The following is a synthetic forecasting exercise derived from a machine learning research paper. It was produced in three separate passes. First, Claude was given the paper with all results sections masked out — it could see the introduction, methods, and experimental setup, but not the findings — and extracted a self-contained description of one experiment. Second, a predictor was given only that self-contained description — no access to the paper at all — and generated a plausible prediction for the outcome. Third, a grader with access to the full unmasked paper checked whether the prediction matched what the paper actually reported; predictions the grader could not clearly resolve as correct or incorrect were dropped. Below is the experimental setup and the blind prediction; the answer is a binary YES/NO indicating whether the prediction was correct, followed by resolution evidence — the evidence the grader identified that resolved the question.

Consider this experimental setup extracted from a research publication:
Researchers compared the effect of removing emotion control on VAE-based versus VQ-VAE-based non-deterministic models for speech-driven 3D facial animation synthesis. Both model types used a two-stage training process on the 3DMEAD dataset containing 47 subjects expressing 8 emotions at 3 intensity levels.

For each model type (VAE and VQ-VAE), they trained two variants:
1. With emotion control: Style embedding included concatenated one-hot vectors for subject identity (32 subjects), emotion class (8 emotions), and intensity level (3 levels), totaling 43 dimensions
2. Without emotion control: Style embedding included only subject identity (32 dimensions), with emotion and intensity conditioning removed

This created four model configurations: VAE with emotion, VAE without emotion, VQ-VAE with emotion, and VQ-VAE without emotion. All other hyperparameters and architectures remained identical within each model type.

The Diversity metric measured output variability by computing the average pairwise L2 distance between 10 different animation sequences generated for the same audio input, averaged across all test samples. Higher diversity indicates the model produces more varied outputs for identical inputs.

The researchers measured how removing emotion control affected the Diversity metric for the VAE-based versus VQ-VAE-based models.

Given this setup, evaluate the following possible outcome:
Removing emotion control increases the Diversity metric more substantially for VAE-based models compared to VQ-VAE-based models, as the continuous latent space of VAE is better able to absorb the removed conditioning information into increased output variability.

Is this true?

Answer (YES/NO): YES